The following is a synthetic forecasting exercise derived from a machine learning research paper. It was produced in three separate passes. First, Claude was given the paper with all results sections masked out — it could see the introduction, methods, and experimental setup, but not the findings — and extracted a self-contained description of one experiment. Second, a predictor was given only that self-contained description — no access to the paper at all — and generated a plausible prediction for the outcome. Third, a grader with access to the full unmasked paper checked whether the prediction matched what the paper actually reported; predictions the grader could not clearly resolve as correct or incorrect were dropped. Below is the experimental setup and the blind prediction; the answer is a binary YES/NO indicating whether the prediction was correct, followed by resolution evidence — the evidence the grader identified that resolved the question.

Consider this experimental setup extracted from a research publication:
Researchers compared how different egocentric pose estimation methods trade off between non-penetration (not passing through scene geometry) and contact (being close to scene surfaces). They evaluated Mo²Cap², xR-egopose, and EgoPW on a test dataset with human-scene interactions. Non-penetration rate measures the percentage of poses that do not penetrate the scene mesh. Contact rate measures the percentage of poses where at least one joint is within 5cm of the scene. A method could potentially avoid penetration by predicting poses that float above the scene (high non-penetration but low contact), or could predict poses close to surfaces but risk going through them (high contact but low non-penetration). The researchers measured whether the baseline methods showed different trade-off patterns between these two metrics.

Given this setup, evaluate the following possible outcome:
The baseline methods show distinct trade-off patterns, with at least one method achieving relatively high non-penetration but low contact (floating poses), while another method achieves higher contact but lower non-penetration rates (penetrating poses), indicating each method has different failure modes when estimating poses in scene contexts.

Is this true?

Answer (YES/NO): NO